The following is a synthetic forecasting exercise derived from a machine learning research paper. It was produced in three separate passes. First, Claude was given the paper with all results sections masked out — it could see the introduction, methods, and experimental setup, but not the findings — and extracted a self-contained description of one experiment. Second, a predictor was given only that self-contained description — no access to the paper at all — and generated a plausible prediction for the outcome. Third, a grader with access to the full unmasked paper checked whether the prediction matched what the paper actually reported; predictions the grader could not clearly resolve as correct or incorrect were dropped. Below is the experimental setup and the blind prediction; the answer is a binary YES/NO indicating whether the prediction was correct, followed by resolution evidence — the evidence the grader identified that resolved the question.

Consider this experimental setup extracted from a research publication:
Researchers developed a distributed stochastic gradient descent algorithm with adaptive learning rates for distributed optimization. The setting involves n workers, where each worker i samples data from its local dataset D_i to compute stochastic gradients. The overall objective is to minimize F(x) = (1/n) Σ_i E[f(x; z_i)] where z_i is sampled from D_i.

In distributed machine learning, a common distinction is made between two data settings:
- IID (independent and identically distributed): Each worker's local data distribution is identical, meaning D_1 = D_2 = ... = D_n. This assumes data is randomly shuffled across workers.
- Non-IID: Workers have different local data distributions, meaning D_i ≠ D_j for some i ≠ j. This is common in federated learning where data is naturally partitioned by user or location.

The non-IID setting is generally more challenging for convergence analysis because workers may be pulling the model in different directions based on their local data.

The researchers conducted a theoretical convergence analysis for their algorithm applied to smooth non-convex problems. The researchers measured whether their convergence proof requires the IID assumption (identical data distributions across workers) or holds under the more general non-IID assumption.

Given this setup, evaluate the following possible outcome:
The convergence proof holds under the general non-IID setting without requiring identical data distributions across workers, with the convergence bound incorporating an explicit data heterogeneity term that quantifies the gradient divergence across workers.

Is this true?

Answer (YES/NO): NO